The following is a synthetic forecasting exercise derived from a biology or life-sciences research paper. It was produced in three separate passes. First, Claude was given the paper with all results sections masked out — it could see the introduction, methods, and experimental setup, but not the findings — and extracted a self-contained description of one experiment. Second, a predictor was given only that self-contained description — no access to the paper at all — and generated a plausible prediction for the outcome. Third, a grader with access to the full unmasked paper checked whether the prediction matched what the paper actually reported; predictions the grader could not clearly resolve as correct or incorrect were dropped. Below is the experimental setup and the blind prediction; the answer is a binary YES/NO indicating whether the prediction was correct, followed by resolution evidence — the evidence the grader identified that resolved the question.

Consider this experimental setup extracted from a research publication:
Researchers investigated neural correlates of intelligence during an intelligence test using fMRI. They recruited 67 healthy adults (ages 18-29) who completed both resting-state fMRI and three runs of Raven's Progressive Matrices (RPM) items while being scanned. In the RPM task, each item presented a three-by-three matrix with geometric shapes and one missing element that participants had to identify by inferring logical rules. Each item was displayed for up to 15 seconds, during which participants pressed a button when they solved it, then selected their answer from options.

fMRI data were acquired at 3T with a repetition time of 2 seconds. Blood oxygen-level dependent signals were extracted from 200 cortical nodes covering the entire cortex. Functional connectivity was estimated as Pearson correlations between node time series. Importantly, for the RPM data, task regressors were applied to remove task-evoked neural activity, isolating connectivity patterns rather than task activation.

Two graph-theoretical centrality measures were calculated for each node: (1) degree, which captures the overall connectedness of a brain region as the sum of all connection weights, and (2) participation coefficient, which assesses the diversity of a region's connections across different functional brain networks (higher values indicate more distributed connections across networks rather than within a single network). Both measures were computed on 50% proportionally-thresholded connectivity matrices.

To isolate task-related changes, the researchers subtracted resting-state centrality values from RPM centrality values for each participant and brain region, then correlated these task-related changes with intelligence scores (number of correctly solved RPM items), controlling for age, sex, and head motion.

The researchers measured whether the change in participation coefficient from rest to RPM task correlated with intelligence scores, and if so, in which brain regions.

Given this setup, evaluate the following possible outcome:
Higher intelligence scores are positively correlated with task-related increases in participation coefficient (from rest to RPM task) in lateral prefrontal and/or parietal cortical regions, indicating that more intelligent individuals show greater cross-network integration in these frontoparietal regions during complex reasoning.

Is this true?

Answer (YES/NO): YES